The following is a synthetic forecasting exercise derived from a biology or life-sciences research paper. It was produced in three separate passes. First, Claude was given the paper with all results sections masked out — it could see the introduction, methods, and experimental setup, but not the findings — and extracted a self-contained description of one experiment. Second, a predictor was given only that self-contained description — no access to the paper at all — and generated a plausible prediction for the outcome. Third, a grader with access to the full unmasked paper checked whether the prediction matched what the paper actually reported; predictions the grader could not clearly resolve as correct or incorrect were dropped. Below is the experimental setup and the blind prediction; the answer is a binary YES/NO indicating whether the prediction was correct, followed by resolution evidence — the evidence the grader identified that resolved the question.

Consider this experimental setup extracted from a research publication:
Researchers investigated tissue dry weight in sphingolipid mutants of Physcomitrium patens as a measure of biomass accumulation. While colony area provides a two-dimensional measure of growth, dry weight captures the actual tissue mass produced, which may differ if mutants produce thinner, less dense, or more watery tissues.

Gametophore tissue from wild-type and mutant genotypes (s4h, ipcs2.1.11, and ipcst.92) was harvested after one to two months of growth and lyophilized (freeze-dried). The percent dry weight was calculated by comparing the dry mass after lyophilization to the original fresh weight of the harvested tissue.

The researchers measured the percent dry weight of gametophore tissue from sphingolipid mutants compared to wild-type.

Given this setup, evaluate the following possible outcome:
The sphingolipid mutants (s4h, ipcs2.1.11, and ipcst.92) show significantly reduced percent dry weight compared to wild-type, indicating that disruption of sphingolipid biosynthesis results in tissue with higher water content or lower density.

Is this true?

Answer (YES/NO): NO